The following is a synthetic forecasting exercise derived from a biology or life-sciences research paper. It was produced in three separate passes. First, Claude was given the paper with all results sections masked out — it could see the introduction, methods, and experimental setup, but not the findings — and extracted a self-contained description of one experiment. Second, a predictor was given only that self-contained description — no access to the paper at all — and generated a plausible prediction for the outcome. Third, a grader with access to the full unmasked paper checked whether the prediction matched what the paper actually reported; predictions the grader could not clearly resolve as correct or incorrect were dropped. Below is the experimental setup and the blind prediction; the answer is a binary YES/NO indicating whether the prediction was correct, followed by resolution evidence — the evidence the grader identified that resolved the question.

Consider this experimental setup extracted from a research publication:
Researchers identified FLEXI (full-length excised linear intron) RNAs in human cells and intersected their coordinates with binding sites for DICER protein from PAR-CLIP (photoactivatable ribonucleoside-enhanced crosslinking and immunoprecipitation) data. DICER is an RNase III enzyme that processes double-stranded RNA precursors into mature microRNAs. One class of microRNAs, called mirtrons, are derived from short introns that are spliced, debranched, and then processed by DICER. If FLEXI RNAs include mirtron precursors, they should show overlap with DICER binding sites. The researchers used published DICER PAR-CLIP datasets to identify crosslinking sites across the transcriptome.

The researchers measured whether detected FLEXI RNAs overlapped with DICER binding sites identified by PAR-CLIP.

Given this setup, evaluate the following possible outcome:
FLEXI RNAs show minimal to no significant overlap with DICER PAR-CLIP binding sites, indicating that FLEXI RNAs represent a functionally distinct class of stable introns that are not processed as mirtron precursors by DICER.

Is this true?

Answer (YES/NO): NO